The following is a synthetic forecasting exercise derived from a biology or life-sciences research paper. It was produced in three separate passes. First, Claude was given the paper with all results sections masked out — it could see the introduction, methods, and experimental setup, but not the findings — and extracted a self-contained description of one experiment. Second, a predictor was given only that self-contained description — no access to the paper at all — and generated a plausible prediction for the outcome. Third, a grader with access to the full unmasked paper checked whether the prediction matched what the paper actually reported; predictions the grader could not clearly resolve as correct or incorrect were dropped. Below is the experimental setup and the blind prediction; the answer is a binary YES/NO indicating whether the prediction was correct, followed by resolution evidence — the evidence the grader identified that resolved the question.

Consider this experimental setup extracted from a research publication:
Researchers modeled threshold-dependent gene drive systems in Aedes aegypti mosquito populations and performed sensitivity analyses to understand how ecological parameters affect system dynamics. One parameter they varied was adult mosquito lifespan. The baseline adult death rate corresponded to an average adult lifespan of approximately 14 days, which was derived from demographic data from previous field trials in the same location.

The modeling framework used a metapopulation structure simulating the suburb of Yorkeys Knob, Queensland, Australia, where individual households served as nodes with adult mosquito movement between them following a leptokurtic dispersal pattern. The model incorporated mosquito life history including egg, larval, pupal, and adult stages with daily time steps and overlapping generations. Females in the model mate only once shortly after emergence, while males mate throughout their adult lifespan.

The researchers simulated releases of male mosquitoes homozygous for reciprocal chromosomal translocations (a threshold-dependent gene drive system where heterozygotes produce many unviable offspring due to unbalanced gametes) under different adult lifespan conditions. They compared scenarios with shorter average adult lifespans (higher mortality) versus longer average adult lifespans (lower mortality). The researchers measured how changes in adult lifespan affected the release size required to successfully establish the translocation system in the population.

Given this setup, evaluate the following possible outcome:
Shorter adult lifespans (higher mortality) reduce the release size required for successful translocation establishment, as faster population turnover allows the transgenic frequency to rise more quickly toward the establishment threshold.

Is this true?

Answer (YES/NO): NO